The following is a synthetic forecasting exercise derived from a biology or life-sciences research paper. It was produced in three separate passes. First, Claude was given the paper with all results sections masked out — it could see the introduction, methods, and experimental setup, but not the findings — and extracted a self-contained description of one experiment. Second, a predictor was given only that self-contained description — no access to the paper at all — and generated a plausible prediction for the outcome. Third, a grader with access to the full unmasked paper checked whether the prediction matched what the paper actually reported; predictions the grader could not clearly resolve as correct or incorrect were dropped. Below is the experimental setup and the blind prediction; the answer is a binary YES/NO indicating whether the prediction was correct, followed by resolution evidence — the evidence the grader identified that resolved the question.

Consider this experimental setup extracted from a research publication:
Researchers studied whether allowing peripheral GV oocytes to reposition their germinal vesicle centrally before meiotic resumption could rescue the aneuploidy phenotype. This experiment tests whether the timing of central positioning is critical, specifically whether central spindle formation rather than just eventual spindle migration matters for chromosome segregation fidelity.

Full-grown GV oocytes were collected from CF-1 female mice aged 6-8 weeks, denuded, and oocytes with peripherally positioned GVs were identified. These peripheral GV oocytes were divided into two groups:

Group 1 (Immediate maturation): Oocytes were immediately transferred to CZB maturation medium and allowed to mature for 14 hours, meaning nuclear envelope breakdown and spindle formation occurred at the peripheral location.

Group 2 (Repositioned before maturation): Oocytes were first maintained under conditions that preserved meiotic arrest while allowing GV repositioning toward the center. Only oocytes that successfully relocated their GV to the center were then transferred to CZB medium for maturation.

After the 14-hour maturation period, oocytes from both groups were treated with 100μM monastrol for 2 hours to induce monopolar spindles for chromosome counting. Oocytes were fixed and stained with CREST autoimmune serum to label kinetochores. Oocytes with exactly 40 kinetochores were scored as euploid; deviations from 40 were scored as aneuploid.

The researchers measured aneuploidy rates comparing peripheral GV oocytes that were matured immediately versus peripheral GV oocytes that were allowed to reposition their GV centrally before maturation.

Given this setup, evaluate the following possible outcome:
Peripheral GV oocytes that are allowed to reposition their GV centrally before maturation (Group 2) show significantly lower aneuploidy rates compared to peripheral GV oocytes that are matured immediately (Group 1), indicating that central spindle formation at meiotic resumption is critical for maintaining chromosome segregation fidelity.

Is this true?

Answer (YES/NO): YES